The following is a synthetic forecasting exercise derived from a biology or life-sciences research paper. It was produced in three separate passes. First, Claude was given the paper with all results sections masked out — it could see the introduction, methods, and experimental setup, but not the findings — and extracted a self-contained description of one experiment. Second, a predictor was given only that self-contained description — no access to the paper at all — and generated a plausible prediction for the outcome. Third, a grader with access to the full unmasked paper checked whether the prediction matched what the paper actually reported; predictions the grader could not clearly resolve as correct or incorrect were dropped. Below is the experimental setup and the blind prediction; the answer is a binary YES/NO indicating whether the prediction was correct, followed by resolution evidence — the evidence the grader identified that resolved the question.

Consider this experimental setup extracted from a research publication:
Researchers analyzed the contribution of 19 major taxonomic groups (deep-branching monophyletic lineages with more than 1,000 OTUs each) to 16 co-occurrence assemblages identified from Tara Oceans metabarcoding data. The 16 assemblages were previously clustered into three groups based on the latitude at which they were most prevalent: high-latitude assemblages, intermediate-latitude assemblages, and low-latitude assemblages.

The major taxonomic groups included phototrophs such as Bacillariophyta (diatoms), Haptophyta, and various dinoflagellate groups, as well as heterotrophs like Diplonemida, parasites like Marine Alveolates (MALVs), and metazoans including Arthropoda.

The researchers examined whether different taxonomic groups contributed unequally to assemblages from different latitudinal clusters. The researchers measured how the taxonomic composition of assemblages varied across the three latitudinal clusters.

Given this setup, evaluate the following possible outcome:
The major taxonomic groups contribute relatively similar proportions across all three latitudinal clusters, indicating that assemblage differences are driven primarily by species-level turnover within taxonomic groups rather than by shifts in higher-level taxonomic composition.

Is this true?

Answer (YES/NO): NO